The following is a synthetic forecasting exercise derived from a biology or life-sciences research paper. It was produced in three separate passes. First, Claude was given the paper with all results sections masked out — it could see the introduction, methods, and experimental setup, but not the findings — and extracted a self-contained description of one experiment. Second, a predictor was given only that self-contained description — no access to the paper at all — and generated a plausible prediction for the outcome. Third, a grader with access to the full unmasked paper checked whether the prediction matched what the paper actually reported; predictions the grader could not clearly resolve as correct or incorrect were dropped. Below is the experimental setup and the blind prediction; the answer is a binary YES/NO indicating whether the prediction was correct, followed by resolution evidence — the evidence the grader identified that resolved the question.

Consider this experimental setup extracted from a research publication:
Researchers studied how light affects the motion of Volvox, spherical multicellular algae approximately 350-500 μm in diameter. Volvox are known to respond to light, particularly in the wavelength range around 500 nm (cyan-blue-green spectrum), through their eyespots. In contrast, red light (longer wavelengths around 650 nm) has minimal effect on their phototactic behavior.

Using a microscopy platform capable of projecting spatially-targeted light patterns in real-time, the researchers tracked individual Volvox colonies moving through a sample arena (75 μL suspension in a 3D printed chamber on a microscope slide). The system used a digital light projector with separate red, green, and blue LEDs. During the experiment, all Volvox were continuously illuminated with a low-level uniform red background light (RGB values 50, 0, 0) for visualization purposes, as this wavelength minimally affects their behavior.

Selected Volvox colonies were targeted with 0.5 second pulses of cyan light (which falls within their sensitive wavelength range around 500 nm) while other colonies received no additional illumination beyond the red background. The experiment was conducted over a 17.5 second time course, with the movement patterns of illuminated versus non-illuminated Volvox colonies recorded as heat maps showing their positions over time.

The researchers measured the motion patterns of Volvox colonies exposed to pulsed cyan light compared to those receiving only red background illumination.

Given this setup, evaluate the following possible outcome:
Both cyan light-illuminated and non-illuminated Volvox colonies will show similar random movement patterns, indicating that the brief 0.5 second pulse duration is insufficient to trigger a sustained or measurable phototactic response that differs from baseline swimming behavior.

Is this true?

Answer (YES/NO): NO